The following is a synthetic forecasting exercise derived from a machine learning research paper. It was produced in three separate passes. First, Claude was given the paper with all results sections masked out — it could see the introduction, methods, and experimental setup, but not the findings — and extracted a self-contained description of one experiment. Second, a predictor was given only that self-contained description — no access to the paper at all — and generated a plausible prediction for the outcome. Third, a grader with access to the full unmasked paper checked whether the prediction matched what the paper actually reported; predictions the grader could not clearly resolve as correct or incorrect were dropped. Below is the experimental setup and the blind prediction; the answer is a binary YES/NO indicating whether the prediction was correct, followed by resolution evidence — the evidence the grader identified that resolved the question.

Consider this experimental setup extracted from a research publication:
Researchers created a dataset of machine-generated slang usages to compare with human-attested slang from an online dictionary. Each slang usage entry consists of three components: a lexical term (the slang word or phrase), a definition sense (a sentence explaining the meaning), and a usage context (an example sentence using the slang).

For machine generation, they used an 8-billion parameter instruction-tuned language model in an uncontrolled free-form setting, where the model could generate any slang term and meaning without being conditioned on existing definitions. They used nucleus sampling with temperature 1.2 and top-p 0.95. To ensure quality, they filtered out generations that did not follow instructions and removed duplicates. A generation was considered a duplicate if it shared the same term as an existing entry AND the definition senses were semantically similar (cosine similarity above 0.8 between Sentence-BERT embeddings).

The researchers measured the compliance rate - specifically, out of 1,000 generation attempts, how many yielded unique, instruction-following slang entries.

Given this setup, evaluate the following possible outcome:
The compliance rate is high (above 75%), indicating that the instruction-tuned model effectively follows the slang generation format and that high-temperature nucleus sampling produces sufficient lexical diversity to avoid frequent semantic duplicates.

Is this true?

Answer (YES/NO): YES